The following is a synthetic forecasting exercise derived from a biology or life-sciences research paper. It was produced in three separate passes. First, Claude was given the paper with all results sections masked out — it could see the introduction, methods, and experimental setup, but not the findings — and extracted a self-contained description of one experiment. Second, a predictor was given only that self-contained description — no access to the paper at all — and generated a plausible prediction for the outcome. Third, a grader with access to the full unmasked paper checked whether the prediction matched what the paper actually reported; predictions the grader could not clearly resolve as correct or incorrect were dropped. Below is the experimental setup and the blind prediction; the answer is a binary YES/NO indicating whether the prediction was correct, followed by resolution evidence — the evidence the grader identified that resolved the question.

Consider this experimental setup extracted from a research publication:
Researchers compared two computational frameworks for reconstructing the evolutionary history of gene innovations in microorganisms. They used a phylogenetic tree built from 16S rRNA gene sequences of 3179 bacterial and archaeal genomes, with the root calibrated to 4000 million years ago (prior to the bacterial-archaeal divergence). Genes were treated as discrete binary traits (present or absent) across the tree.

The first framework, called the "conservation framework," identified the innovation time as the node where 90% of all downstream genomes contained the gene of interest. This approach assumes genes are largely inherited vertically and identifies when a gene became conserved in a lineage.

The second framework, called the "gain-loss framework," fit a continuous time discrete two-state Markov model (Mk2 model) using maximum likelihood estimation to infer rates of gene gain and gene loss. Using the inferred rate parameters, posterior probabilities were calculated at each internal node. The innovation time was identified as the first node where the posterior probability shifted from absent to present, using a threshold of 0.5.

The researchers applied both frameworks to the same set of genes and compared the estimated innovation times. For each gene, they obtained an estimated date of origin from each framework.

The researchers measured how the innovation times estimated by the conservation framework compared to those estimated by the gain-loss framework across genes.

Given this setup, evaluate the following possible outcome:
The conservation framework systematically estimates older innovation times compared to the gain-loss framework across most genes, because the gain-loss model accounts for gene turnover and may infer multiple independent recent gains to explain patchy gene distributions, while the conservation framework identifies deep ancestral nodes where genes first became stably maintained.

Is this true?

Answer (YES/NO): NO